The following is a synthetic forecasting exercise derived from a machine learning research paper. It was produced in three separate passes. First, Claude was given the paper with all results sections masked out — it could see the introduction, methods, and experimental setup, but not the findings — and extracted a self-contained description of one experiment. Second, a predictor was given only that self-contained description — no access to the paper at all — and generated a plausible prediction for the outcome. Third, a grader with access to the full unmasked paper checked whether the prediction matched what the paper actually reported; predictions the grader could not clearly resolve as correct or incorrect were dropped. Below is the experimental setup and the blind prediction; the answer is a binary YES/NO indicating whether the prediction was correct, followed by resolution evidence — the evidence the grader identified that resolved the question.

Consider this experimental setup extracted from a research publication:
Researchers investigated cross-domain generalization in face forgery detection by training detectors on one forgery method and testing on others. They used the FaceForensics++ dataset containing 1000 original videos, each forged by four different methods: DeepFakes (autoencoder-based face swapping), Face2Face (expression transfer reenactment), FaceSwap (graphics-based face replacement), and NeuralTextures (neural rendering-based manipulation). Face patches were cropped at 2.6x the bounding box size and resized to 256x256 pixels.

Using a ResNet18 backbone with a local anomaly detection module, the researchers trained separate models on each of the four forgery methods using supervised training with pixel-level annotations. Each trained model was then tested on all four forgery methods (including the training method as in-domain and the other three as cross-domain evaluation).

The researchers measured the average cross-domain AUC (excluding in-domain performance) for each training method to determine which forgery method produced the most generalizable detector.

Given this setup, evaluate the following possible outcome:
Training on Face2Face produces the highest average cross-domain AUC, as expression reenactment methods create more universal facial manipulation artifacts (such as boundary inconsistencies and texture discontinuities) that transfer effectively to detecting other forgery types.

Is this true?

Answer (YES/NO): NO